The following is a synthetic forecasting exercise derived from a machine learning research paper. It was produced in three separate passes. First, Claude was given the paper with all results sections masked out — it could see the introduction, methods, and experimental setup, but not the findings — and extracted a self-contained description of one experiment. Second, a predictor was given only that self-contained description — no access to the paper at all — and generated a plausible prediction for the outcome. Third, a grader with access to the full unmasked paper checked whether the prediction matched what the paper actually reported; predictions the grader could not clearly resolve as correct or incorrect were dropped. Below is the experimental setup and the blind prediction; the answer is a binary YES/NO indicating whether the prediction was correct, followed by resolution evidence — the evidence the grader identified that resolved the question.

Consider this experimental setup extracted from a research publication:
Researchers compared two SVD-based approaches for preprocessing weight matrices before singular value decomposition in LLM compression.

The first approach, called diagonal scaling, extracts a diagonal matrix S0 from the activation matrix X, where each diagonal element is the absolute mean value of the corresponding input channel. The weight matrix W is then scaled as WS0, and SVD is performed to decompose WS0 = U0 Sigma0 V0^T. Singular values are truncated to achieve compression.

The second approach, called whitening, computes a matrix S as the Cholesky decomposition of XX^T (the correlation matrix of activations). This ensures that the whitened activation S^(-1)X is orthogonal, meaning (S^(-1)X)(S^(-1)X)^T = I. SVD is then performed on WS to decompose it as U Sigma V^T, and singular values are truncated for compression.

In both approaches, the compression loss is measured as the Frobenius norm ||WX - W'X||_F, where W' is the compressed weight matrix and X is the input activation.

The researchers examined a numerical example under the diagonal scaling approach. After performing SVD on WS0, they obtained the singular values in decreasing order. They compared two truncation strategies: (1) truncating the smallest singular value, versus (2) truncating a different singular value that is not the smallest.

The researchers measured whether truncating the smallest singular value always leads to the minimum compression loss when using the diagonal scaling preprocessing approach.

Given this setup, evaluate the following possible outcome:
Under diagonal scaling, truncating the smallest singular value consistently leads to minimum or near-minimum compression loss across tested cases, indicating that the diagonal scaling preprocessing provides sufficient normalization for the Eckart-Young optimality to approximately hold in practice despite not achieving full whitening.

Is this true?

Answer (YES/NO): NO